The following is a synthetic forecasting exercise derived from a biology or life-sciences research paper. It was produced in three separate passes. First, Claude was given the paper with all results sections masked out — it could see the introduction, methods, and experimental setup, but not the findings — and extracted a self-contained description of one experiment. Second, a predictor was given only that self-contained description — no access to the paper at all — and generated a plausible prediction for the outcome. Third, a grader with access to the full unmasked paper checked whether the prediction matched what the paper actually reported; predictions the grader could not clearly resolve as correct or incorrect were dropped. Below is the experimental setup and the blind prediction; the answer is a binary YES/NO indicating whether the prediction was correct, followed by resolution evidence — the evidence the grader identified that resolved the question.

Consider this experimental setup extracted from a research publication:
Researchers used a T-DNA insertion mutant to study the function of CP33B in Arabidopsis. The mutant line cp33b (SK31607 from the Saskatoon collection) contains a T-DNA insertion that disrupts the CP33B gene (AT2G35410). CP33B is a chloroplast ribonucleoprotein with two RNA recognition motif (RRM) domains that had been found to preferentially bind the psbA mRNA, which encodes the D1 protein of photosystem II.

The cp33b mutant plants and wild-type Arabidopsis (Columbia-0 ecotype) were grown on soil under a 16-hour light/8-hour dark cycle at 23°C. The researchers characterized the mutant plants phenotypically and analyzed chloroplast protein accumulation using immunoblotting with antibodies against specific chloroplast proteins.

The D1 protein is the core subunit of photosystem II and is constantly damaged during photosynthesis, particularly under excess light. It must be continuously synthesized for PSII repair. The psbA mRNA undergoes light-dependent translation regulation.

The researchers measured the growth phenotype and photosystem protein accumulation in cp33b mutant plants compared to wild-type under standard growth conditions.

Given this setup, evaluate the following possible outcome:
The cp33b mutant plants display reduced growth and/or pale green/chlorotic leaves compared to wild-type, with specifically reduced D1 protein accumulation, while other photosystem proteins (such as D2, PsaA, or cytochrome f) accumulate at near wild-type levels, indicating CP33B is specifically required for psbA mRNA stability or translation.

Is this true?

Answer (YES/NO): NO